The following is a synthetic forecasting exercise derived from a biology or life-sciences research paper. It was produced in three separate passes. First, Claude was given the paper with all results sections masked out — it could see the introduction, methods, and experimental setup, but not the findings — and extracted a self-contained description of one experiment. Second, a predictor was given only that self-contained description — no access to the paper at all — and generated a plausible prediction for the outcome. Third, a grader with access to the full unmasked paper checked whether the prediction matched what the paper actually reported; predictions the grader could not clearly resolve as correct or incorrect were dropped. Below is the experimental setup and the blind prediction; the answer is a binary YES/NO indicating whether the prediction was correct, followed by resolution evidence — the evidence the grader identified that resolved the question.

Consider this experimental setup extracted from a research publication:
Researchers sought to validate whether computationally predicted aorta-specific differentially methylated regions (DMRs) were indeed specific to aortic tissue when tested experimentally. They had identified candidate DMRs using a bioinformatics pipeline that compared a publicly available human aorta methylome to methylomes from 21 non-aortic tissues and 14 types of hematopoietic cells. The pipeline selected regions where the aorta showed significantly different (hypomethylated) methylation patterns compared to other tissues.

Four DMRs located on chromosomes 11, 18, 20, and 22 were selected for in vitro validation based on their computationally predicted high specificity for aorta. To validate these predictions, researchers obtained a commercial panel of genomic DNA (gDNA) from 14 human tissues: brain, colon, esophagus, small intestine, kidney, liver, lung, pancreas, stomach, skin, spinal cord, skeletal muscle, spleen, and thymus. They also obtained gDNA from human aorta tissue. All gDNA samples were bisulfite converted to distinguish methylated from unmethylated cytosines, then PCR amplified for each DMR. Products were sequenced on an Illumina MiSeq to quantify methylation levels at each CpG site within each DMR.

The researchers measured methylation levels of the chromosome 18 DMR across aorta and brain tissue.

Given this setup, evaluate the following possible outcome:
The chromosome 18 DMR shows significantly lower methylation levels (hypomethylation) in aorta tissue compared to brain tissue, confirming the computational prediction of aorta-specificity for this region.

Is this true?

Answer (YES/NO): NO